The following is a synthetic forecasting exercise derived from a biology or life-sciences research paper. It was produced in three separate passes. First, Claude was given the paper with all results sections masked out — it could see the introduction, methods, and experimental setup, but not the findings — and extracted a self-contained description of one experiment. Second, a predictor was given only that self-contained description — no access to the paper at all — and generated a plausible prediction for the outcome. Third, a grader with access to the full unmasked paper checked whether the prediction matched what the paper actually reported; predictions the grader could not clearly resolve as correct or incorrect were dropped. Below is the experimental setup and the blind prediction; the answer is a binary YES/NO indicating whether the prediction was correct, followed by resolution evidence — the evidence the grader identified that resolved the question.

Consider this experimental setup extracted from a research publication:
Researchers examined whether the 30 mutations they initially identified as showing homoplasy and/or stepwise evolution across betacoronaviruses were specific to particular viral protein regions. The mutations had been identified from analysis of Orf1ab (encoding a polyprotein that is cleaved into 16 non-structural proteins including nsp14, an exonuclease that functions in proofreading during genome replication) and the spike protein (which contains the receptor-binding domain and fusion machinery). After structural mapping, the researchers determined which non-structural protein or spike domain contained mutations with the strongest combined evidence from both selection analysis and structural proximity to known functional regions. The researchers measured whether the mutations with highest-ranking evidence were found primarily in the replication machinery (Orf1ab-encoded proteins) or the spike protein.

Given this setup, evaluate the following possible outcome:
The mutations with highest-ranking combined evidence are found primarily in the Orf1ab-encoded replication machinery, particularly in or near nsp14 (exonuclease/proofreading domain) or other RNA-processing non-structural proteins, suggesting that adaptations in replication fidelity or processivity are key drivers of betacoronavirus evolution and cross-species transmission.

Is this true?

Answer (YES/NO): NO